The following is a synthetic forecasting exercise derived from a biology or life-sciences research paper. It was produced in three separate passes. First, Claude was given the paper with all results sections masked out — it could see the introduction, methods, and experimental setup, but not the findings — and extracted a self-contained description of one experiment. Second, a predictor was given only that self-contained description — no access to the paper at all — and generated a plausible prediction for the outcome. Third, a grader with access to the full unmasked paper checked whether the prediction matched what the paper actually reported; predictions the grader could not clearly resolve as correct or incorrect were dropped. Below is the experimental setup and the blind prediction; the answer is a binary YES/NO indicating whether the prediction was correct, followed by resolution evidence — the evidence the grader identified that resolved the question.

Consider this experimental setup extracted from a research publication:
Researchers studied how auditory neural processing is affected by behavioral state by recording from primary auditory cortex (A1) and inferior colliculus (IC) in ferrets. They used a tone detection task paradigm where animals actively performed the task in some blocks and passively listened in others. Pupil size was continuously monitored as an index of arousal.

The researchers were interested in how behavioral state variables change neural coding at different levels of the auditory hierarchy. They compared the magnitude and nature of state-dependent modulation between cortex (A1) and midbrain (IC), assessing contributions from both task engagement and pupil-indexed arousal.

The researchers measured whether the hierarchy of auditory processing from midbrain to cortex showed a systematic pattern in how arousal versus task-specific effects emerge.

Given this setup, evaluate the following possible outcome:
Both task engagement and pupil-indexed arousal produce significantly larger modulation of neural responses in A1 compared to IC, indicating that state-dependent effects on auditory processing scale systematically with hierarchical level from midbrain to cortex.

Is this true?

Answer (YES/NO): NO